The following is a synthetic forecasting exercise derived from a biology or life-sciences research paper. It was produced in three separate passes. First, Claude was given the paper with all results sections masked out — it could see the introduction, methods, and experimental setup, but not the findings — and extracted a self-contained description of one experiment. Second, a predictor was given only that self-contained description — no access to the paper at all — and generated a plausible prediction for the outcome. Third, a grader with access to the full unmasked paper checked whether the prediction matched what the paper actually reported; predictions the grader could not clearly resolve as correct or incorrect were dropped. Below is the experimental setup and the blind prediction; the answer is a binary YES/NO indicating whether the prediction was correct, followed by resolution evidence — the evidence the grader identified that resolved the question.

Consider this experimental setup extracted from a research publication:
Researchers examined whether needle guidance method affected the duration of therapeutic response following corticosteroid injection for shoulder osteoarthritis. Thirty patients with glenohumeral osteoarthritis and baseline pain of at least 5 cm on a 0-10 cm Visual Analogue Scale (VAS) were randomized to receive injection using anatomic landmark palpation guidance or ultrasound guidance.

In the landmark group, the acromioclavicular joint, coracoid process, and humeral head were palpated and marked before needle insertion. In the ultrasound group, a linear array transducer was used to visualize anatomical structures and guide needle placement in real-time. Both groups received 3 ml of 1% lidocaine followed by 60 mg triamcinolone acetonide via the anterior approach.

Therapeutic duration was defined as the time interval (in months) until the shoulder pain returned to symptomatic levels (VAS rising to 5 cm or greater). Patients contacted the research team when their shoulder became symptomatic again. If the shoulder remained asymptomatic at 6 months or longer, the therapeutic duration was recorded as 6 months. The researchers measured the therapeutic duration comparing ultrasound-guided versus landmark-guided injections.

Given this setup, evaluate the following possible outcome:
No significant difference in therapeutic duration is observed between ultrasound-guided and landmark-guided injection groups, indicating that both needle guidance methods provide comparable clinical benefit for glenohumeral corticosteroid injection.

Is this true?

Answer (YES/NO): NO